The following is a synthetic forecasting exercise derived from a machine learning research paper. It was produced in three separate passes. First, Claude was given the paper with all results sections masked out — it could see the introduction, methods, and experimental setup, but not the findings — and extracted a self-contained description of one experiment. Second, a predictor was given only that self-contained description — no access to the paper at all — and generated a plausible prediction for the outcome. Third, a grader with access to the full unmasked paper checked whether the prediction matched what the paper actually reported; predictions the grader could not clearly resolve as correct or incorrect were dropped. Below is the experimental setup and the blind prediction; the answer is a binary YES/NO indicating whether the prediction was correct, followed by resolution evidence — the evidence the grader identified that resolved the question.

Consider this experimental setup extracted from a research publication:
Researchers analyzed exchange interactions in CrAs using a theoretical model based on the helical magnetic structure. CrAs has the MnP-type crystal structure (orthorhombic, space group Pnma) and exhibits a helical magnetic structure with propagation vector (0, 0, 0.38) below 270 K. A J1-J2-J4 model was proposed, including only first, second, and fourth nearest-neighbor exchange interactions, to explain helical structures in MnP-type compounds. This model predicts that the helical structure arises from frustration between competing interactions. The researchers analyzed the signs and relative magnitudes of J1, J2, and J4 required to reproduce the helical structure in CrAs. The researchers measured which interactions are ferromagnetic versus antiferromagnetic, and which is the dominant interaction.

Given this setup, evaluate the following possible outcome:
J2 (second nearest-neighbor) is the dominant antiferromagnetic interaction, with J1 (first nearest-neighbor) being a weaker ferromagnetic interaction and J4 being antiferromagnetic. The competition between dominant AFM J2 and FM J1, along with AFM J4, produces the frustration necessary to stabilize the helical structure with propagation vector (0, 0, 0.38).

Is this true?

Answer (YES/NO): NO